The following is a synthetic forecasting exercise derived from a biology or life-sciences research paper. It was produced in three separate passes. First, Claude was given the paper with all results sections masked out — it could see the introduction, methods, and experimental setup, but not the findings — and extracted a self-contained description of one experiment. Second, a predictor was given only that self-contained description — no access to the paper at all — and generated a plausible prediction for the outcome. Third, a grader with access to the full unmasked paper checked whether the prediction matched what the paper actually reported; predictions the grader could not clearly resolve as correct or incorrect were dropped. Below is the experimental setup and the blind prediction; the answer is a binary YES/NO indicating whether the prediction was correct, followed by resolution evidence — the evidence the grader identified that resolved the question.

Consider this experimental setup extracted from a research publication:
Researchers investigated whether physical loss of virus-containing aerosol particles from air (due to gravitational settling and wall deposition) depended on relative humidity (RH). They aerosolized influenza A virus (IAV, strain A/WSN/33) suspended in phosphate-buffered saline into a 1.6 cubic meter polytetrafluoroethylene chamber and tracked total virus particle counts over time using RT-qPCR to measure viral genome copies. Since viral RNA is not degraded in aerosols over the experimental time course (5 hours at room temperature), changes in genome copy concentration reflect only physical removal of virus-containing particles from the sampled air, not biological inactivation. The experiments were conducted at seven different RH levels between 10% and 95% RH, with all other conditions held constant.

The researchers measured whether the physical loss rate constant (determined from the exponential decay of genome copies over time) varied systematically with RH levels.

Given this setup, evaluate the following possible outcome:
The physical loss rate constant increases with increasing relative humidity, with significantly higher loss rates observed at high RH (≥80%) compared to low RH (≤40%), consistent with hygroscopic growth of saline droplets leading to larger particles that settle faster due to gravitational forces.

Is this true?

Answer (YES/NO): NO